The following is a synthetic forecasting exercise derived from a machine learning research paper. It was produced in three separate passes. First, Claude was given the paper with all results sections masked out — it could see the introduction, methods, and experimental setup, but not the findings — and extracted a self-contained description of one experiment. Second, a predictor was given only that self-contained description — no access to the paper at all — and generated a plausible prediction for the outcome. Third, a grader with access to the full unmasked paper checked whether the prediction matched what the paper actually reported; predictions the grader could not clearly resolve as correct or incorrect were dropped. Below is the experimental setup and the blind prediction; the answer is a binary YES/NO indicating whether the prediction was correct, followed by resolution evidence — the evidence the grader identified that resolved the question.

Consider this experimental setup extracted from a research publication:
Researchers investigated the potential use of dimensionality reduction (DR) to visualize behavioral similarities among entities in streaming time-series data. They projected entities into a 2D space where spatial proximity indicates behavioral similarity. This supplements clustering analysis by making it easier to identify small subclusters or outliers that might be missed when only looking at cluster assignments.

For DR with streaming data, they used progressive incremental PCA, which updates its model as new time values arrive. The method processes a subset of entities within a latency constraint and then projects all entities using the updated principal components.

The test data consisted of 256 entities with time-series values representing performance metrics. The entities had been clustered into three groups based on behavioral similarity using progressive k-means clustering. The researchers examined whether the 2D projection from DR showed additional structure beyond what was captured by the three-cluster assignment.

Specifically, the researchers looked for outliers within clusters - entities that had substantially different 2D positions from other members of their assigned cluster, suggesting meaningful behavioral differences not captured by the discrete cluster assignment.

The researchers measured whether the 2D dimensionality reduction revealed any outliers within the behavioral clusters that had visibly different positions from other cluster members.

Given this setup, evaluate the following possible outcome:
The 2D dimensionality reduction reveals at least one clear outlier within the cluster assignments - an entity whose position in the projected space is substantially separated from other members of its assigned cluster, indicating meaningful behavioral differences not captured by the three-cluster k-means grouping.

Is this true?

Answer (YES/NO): YES